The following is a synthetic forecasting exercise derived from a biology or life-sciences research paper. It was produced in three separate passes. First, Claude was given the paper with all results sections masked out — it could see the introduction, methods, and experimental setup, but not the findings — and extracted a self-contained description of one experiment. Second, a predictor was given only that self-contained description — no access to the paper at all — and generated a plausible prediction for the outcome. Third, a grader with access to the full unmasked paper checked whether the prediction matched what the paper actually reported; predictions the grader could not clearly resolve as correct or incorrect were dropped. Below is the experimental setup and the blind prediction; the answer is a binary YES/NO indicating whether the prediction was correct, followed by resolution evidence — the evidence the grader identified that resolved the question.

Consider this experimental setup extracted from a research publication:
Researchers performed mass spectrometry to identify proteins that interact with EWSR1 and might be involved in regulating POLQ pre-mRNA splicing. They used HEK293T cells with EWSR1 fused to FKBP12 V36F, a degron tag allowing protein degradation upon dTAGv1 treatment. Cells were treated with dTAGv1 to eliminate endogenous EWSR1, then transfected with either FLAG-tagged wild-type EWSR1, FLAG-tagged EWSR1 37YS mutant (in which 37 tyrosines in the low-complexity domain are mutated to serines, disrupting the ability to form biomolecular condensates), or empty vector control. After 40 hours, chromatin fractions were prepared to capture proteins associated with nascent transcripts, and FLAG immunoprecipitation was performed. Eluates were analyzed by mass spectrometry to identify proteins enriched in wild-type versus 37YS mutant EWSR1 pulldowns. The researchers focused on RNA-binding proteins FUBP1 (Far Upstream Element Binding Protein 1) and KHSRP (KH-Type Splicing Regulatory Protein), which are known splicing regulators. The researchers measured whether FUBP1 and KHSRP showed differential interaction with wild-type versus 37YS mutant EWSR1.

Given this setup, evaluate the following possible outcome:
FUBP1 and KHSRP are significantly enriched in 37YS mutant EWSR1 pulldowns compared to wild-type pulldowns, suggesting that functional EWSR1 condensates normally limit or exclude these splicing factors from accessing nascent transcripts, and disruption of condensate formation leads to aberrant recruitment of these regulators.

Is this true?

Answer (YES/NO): NO